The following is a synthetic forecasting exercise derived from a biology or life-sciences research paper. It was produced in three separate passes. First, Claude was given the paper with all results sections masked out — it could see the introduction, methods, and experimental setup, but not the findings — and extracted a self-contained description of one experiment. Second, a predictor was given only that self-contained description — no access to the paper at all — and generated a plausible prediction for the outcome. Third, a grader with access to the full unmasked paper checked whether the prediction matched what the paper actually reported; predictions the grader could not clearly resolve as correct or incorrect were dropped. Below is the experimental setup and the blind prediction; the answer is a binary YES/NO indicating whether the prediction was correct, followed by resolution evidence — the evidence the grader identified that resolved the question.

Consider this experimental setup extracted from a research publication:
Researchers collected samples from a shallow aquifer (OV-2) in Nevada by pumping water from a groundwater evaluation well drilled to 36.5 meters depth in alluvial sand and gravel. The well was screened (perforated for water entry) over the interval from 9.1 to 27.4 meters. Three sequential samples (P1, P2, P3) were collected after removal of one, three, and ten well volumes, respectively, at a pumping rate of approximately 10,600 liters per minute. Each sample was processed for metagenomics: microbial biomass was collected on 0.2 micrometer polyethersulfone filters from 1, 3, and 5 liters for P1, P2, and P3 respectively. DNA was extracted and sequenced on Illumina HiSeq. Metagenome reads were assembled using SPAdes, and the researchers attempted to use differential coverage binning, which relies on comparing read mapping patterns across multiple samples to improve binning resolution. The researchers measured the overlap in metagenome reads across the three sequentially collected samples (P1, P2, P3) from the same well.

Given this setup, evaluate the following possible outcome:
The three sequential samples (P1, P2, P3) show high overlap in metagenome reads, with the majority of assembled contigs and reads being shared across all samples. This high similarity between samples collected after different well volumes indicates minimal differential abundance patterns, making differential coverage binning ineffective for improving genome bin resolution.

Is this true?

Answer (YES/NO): NO